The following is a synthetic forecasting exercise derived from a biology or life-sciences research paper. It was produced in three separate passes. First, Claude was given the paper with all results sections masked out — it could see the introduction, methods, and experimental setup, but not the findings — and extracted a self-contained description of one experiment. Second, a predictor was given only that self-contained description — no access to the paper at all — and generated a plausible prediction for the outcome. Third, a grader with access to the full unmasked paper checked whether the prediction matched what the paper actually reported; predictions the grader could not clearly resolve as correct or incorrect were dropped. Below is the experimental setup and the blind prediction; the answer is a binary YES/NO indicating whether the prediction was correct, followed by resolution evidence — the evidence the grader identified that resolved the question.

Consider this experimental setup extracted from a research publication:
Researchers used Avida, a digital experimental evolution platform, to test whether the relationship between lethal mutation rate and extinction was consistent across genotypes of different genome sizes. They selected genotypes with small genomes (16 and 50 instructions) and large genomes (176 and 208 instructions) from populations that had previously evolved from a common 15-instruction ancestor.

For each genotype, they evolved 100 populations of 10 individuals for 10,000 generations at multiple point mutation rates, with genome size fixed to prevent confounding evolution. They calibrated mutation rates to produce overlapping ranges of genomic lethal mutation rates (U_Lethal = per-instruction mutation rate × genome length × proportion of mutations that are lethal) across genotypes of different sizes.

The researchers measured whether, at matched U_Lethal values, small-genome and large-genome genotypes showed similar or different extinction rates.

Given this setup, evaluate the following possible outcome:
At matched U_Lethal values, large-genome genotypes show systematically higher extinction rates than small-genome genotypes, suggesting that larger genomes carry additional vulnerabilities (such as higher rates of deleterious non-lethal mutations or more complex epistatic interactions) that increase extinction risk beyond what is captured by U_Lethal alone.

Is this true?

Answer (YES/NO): NO